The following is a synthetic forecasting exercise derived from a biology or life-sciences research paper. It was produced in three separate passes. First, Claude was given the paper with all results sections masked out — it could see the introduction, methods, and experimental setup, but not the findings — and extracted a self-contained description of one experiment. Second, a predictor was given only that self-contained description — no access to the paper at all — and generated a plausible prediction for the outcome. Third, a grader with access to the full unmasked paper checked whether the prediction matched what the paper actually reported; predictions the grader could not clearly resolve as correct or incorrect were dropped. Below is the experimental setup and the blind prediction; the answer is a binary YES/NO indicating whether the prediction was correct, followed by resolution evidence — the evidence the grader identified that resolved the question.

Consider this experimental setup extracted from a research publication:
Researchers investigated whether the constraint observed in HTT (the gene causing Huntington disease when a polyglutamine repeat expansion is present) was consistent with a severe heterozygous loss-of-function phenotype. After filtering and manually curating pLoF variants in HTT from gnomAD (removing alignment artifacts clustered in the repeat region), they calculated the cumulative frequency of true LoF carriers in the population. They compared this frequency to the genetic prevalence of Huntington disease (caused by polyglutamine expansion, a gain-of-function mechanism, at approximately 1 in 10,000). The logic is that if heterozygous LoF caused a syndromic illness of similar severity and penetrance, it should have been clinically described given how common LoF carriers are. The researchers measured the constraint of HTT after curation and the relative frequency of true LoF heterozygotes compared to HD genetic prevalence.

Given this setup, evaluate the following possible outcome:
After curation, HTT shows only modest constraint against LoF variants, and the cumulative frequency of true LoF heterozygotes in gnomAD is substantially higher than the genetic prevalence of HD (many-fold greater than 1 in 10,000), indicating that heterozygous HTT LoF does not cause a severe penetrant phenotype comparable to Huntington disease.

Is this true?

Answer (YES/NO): NO